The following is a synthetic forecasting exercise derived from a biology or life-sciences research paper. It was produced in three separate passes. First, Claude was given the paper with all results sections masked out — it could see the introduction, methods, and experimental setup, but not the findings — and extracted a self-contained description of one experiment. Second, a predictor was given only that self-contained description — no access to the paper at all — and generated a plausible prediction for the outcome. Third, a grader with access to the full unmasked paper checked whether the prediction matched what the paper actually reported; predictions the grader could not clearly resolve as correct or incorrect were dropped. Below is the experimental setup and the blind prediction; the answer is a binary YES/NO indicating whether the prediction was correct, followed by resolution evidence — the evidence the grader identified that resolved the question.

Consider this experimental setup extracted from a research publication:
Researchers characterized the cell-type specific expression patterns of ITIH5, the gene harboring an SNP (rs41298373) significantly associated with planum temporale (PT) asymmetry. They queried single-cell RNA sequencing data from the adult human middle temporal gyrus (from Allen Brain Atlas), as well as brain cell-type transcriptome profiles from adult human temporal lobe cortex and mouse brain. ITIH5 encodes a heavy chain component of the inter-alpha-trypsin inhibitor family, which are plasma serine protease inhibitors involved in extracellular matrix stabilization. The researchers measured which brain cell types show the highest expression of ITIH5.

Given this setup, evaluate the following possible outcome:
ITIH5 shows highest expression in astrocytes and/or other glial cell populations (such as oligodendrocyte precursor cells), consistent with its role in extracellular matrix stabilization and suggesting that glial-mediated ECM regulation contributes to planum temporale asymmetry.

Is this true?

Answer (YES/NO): NO